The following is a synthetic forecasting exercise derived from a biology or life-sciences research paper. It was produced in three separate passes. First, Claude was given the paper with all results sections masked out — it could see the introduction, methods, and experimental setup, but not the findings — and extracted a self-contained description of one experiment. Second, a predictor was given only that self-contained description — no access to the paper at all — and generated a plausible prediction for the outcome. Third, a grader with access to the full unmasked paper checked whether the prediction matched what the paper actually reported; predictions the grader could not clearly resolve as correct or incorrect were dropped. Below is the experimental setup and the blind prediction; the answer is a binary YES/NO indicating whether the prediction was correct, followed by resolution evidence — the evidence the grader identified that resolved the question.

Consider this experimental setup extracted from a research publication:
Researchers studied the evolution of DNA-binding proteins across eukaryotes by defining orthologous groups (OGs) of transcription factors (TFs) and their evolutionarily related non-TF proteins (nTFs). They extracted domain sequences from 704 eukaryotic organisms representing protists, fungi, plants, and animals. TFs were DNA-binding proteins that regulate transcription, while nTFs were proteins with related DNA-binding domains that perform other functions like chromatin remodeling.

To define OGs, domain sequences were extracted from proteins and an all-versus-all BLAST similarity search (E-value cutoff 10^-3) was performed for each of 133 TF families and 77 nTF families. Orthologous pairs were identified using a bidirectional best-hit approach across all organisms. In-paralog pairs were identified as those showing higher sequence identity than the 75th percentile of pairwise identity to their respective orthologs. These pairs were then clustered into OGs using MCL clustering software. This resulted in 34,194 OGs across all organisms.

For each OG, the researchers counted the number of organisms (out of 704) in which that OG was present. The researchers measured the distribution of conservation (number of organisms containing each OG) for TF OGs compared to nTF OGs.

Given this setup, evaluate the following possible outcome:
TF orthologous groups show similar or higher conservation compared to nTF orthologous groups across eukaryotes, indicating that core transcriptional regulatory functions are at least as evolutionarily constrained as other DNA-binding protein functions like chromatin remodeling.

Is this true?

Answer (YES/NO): YES